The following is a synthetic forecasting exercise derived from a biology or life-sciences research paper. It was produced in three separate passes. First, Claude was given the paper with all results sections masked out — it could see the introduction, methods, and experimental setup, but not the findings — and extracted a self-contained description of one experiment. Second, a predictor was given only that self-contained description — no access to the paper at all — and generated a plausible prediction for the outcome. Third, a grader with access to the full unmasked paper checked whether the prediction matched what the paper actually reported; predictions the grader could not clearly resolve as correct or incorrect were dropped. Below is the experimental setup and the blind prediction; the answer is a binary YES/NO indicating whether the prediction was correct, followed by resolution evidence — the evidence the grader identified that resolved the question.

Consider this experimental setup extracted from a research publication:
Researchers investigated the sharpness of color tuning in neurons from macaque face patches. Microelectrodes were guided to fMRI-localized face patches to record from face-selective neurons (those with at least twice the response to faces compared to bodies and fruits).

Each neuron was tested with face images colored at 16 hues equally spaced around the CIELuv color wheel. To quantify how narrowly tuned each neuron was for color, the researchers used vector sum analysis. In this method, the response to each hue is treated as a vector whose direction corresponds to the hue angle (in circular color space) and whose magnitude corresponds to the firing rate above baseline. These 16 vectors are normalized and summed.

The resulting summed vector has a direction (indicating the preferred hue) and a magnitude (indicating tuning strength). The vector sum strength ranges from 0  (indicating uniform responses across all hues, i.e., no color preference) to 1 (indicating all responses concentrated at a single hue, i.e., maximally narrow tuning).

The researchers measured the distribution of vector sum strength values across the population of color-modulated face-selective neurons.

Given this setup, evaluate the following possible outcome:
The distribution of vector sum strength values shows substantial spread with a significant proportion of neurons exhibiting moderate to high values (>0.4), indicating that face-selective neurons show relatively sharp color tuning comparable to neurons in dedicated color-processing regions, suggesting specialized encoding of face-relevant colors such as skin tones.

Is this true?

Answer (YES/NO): NO